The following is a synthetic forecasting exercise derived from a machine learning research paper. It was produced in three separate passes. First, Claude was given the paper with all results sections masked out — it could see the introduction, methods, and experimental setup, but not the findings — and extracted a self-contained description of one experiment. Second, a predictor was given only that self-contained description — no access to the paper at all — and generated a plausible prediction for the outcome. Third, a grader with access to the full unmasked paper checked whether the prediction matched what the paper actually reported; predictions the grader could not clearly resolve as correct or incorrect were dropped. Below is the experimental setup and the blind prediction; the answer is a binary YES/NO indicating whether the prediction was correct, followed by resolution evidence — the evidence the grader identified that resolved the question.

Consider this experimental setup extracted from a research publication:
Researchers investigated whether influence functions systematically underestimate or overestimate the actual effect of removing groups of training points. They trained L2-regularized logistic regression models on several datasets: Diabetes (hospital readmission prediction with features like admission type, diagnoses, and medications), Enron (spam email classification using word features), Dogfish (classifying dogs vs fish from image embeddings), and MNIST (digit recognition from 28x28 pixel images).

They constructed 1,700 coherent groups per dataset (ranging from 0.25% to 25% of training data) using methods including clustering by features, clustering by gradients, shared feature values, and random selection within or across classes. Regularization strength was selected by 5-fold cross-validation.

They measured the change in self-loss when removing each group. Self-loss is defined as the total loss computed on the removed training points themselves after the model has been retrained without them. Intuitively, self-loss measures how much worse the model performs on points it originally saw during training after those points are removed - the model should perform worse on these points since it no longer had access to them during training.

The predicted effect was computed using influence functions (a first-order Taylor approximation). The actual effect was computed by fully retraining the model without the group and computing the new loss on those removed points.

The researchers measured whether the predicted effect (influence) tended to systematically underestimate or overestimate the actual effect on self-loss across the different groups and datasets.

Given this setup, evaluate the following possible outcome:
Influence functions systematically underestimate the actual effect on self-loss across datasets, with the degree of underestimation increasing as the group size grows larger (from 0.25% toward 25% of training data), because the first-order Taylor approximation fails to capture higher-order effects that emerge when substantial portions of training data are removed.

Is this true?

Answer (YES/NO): NO